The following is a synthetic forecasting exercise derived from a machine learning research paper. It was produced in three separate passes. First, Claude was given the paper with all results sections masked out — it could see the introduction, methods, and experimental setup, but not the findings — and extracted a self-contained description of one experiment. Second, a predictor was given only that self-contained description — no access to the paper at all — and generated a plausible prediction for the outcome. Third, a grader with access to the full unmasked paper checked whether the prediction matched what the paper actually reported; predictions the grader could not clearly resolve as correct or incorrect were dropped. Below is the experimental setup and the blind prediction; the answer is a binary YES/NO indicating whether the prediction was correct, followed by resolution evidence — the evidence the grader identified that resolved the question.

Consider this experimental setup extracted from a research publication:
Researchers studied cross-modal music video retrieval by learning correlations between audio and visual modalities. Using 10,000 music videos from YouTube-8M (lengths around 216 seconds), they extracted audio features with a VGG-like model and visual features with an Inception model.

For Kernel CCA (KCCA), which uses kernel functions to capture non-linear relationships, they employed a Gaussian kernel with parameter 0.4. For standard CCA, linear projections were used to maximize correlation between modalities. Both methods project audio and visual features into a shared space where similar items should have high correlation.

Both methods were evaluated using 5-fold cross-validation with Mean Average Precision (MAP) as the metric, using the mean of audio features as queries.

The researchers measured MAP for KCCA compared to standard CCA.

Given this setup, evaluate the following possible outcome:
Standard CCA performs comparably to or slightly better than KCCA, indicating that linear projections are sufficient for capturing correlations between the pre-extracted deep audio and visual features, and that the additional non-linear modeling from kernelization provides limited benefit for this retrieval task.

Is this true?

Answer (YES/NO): YES